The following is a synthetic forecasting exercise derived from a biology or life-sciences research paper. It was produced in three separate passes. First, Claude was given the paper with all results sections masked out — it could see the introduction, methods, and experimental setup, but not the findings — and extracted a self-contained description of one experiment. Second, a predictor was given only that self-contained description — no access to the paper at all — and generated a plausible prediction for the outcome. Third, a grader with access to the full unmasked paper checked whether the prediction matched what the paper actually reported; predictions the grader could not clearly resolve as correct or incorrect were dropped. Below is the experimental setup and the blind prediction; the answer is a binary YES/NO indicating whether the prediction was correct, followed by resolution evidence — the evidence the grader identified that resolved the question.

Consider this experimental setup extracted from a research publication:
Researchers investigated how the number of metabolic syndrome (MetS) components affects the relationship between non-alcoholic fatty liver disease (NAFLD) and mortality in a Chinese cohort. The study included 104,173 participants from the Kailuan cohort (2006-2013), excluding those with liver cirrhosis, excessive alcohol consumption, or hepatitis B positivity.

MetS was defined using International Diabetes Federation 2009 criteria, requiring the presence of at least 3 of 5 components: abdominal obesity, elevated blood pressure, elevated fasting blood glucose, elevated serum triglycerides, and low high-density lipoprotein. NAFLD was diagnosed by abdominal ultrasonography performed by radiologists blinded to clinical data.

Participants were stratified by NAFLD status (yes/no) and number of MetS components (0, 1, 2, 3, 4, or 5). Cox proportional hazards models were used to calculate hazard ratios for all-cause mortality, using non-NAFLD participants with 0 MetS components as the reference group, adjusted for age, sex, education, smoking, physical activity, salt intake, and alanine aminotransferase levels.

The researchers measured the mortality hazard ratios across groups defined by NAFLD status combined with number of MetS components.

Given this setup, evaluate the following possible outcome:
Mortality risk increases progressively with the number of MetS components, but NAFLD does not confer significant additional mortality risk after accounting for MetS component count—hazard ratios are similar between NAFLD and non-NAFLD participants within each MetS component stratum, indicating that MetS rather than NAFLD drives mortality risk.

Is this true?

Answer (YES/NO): NO